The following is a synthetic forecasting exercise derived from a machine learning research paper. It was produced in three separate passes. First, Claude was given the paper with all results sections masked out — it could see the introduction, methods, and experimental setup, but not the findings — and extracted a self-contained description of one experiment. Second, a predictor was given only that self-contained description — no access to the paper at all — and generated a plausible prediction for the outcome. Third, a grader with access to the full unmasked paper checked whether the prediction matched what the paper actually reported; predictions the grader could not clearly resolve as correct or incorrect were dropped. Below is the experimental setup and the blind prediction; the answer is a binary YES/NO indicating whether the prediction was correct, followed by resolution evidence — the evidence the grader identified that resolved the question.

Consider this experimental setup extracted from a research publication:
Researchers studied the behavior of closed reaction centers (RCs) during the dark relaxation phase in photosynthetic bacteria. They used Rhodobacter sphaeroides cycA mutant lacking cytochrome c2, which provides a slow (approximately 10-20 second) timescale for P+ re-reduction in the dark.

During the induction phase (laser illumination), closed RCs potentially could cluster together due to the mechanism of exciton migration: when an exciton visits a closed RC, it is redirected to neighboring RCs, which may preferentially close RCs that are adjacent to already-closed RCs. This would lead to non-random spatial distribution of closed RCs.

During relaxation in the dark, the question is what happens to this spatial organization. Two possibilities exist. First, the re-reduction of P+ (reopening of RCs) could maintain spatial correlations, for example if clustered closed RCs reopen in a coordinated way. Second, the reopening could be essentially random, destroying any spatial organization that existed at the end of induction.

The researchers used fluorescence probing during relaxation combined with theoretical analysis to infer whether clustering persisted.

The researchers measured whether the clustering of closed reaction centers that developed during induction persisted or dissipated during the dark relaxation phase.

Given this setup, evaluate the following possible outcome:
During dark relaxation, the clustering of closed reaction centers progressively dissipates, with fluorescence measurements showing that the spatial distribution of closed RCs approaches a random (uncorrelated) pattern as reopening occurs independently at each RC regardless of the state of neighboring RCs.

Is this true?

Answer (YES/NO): YES